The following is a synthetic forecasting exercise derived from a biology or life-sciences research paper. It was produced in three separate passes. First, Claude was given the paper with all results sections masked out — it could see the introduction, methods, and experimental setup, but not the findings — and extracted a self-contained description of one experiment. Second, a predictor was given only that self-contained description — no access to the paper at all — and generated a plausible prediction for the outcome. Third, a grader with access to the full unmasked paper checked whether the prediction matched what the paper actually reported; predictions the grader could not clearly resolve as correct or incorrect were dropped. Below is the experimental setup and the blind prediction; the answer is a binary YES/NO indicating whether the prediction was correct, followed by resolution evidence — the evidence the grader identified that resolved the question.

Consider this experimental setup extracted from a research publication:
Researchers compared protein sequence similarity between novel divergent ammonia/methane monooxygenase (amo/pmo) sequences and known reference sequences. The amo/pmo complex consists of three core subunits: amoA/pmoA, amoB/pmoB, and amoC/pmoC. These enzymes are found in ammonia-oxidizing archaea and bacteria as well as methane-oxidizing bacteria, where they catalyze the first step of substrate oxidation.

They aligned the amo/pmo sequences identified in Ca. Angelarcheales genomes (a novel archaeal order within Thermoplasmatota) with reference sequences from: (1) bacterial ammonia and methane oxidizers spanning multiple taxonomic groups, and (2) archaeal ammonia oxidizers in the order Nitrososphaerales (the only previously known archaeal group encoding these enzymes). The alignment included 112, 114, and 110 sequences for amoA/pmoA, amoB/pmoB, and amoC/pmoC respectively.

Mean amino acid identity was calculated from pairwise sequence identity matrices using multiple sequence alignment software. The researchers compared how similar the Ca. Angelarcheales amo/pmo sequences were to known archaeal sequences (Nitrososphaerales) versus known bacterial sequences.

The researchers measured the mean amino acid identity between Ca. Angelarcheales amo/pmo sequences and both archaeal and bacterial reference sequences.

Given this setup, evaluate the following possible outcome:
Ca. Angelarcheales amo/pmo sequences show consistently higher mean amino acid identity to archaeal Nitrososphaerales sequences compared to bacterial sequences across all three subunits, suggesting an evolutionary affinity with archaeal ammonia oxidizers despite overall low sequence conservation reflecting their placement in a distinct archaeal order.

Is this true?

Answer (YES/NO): NO